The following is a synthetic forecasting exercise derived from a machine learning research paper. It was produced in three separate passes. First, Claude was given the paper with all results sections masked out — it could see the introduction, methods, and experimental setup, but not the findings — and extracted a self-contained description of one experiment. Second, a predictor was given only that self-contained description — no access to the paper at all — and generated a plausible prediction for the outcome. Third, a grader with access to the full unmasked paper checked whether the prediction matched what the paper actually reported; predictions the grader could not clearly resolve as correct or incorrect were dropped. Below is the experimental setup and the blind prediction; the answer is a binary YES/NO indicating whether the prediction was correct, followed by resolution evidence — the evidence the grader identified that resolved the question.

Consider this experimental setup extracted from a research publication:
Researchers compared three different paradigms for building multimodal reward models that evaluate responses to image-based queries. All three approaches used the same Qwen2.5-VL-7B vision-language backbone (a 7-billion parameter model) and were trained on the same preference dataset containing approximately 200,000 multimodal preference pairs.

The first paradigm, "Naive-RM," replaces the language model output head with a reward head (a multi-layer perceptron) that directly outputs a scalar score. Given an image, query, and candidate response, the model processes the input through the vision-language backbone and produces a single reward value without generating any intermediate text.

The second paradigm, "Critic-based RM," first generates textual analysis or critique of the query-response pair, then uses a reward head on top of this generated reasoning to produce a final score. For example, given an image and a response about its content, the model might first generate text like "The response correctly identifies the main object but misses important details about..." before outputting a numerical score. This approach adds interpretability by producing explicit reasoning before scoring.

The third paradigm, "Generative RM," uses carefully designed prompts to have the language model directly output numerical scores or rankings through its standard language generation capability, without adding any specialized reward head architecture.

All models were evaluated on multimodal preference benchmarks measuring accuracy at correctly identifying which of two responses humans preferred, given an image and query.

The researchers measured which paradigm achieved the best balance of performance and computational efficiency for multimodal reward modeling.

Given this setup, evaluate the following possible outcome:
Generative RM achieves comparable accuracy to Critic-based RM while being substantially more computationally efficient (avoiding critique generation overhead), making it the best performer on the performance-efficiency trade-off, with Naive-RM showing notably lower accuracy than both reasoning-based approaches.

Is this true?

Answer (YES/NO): NO